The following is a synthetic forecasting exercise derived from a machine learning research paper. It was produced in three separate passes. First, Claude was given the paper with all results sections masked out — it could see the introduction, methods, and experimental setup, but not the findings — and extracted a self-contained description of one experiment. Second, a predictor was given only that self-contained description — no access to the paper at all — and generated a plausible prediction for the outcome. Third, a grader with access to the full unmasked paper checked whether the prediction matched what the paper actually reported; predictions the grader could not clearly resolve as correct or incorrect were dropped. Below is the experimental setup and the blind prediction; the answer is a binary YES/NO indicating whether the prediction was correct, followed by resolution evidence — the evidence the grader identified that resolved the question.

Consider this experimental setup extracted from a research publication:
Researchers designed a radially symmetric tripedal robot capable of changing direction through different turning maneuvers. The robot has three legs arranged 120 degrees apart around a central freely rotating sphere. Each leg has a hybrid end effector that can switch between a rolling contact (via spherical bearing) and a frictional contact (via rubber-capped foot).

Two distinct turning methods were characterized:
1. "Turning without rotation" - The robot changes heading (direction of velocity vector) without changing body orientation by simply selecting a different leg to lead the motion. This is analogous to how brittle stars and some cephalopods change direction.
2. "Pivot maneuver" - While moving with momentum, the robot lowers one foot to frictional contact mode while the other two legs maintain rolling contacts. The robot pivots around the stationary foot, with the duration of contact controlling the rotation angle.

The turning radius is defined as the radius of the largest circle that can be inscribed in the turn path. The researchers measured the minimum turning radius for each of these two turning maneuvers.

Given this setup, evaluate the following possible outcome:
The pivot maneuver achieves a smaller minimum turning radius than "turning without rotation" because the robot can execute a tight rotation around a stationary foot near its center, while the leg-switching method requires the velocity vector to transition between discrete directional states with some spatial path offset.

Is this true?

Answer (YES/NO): NO